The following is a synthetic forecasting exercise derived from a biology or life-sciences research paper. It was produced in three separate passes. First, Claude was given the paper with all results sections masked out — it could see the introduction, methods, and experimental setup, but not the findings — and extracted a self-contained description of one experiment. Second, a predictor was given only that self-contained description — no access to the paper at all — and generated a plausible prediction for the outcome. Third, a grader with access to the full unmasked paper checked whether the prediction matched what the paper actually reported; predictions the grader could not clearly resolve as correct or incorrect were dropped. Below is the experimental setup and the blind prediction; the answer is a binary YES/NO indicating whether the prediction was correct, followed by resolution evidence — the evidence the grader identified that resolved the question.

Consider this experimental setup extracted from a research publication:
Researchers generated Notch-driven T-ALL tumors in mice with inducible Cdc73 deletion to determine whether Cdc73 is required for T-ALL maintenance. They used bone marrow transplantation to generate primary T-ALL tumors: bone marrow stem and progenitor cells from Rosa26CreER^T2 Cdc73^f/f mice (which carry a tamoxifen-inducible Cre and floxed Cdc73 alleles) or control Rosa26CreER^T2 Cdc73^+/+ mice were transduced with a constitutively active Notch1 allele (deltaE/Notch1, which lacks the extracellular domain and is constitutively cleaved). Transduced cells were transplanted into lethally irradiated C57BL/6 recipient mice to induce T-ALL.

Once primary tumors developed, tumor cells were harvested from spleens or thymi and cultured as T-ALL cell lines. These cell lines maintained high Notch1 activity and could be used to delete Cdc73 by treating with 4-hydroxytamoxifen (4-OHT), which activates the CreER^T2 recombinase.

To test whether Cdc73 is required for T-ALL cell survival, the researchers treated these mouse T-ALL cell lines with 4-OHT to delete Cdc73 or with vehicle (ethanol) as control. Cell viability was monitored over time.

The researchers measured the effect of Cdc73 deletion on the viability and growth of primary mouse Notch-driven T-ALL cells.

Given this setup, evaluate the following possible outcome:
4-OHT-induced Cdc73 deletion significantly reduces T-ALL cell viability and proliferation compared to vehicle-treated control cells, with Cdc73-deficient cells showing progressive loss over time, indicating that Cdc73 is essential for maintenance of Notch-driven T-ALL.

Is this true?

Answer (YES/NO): YES